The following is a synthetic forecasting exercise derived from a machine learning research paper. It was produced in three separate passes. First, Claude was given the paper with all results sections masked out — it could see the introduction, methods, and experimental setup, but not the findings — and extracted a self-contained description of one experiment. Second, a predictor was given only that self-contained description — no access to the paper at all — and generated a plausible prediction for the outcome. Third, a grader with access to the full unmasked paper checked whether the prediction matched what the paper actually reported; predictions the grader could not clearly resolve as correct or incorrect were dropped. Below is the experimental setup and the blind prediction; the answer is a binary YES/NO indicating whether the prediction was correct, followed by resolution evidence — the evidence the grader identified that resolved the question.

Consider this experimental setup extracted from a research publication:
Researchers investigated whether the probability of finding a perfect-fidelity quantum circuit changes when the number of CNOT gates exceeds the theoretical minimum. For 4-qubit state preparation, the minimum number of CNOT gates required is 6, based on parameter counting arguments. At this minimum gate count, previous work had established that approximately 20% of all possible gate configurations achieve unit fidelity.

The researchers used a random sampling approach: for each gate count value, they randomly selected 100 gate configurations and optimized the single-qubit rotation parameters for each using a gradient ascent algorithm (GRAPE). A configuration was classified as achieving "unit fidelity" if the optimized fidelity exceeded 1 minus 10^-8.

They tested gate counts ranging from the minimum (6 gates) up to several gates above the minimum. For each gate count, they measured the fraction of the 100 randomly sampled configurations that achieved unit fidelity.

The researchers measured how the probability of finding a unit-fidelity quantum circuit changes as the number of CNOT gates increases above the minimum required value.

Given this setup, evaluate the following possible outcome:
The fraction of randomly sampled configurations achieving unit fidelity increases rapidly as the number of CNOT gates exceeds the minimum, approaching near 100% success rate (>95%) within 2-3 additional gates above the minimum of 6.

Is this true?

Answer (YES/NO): NO